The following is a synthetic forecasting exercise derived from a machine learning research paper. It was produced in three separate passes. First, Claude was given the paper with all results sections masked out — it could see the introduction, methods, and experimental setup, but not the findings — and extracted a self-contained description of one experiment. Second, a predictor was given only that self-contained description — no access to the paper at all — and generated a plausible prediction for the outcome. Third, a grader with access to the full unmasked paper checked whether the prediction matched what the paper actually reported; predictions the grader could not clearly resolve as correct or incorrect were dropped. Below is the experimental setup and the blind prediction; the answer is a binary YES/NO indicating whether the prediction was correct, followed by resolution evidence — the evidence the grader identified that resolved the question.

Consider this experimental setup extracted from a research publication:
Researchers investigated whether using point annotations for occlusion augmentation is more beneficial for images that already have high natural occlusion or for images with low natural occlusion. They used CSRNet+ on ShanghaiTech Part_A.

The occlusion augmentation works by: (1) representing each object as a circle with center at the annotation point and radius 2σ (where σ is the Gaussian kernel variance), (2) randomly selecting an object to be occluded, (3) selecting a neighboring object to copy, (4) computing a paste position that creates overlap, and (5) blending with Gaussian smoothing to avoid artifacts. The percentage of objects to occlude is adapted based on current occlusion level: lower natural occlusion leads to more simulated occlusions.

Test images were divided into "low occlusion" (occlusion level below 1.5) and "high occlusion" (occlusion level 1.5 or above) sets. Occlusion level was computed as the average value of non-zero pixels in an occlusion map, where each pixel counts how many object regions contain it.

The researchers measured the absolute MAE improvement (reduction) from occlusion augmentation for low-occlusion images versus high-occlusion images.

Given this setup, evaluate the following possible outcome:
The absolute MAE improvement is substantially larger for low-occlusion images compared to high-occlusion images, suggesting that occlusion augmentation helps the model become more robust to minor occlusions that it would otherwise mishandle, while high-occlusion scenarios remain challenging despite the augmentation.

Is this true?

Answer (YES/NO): NO